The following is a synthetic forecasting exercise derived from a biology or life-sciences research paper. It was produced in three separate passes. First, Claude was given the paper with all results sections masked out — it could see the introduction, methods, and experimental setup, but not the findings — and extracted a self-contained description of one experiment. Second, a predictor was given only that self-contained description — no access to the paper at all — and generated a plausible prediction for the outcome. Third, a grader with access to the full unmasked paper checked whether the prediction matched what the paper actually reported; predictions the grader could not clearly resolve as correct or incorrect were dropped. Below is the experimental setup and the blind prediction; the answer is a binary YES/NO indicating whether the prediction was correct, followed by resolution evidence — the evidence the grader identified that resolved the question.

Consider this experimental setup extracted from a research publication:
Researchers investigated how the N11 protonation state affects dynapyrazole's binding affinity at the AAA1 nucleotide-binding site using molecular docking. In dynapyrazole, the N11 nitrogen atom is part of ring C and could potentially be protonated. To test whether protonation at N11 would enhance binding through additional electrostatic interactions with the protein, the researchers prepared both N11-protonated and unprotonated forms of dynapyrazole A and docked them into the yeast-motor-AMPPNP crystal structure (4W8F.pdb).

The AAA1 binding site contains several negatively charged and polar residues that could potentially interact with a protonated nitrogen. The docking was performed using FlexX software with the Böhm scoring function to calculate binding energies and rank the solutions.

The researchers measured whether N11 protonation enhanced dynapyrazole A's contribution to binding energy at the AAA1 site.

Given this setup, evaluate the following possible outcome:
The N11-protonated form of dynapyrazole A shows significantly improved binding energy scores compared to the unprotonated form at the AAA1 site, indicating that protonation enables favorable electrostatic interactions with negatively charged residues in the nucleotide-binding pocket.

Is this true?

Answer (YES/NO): NO